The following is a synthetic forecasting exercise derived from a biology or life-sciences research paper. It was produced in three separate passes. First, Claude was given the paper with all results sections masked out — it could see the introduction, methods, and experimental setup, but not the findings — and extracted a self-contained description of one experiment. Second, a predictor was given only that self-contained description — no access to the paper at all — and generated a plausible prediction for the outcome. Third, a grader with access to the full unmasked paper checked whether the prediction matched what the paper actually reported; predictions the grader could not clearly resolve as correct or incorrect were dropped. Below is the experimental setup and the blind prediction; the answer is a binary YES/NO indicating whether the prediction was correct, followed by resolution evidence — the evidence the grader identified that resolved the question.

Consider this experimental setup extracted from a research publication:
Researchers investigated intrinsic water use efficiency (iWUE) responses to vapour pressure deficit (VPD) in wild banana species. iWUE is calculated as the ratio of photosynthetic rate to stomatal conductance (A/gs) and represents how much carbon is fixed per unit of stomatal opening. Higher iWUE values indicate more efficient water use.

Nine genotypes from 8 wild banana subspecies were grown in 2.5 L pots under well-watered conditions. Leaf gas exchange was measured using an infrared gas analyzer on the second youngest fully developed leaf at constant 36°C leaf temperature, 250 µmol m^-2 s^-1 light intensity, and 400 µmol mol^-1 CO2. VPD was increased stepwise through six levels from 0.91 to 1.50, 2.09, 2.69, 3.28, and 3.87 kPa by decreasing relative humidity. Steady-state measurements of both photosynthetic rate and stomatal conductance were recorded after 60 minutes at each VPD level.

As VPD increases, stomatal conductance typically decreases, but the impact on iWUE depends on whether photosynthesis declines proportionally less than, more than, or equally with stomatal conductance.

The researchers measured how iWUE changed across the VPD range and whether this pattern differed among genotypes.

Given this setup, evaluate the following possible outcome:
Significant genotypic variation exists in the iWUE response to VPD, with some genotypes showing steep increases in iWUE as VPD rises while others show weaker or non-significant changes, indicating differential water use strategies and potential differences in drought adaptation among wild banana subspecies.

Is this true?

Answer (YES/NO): YES